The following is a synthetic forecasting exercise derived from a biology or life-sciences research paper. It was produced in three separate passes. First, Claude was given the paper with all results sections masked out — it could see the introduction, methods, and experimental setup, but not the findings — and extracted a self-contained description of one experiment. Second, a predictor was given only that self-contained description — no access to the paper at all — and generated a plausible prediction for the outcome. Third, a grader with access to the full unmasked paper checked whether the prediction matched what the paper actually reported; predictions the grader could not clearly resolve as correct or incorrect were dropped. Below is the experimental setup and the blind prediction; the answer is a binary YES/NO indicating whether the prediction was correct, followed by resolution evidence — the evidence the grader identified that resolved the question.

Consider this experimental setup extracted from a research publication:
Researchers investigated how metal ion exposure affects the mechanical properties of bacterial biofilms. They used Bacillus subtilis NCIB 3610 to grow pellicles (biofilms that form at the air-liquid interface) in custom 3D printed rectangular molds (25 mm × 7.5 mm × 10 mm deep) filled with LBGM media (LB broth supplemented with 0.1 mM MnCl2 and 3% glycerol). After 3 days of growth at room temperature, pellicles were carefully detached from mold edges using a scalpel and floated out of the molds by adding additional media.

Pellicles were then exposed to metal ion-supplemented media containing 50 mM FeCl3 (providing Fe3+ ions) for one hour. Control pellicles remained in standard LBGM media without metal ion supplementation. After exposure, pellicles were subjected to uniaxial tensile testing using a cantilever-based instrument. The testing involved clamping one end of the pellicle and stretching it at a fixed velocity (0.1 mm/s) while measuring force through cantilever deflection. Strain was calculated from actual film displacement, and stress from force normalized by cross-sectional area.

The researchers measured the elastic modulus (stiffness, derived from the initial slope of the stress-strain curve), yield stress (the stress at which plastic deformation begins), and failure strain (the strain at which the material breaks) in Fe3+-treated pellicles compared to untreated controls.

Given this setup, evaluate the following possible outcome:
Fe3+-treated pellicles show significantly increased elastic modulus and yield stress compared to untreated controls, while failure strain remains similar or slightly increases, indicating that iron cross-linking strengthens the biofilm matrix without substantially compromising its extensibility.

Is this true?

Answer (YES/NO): NO